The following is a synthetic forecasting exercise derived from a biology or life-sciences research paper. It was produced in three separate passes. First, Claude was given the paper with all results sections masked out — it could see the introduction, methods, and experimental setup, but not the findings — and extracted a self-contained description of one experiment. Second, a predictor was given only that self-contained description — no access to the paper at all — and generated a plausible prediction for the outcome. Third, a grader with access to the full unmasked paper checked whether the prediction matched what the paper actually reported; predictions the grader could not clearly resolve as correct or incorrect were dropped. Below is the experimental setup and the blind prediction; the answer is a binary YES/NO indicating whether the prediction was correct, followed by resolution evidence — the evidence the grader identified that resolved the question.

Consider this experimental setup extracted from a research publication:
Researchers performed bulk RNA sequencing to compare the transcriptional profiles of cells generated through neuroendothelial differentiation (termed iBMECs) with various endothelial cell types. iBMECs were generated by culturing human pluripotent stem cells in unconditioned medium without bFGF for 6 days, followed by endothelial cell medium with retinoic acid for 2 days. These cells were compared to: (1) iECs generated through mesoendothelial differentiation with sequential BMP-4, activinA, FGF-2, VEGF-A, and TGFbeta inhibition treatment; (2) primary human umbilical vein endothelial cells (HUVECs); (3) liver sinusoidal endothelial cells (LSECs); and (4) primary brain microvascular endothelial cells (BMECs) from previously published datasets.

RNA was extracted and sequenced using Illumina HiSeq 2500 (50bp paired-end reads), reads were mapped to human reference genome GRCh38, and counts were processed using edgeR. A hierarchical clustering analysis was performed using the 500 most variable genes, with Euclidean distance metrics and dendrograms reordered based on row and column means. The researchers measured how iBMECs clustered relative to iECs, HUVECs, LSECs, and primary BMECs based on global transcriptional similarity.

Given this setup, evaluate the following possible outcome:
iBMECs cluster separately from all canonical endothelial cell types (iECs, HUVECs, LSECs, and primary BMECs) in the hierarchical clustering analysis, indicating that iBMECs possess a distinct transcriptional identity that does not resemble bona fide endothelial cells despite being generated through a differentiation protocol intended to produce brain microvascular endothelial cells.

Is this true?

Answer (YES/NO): YES